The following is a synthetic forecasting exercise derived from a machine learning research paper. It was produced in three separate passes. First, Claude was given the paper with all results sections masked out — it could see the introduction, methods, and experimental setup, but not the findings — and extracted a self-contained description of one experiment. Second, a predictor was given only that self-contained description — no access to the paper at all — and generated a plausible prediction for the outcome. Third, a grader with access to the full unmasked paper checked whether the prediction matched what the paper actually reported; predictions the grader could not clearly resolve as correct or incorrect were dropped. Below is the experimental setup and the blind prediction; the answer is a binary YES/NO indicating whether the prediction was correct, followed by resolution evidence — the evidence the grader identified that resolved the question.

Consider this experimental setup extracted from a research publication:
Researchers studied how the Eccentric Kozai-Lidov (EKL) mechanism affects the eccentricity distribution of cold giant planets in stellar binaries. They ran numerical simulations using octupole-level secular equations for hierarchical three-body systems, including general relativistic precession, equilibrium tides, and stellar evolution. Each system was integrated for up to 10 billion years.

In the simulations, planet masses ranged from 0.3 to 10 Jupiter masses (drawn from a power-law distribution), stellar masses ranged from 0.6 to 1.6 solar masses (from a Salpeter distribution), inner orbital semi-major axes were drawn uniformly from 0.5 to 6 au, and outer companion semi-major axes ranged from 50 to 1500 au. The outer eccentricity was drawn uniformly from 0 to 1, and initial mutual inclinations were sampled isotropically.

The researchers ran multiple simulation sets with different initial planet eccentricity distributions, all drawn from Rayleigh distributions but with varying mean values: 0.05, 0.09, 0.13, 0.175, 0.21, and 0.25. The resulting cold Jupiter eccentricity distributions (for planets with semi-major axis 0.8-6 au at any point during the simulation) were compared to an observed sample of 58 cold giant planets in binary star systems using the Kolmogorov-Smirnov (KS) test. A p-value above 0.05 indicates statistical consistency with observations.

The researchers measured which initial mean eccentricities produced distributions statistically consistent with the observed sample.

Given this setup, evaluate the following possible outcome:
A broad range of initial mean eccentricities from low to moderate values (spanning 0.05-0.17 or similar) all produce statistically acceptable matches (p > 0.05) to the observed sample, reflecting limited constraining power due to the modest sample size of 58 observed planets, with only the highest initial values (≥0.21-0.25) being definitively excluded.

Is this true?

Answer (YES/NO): NO